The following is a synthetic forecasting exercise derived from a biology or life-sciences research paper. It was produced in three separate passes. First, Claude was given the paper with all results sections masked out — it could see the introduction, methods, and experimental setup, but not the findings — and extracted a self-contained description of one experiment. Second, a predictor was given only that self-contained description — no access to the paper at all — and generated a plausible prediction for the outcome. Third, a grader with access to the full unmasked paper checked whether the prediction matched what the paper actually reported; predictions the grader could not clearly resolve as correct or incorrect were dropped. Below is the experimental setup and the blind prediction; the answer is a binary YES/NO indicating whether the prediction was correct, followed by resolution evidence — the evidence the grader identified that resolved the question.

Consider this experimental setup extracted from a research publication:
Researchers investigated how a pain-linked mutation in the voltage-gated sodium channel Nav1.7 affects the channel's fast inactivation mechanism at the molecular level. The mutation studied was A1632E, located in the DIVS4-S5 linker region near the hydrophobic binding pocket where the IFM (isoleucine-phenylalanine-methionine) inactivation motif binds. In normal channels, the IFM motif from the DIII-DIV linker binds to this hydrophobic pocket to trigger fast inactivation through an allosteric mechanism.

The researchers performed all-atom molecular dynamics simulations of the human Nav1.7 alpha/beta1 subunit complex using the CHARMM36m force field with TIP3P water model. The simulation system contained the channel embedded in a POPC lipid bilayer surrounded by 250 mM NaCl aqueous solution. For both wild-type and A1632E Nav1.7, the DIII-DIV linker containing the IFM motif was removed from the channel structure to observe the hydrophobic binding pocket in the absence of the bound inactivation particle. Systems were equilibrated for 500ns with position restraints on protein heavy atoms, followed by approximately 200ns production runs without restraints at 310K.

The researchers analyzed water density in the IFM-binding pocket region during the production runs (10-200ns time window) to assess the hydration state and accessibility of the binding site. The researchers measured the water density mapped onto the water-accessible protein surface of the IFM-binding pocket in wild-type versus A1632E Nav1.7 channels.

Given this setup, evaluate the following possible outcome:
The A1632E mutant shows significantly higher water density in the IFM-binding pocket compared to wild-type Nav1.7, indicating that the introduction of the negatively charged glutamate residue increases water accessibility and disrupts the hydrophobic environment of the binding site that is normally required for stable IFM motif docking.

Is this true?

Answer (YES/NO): YES